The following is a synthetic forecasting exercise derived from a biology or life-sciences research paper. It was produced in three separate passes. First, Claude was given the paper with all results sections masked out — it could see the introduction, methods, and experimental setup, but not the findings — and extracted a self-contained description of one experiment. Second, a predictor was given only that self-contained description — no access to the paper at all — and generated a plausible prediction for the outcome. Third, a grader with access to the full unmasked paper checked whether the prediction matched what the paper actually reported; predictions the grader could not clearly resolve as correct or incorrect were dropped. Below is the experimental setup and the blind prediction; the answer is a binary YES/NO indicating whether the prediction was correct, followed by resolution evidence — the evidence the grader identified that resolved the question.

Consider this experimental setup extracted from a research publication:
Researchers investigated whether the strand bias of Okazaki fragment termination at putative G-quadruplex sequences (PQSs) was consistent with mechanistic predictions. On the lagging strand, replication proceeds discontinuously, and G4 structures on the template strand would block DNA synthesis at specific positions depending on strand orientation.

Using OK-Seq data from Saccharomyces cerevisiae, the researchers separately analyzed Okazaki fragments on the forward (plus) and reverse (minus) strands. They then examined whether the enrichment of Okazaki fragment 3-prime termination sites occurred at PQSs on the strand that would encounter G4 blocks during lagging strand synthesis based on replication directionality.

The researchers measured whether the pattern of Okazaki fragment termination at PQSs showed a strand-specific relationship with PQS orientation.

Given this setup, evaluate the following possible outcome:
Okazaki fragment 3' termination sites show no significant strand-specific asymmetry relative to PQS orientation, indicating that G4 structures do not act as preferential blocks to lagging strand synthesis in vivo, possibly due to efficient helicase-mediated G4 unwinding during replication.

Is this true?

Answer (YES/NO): NO